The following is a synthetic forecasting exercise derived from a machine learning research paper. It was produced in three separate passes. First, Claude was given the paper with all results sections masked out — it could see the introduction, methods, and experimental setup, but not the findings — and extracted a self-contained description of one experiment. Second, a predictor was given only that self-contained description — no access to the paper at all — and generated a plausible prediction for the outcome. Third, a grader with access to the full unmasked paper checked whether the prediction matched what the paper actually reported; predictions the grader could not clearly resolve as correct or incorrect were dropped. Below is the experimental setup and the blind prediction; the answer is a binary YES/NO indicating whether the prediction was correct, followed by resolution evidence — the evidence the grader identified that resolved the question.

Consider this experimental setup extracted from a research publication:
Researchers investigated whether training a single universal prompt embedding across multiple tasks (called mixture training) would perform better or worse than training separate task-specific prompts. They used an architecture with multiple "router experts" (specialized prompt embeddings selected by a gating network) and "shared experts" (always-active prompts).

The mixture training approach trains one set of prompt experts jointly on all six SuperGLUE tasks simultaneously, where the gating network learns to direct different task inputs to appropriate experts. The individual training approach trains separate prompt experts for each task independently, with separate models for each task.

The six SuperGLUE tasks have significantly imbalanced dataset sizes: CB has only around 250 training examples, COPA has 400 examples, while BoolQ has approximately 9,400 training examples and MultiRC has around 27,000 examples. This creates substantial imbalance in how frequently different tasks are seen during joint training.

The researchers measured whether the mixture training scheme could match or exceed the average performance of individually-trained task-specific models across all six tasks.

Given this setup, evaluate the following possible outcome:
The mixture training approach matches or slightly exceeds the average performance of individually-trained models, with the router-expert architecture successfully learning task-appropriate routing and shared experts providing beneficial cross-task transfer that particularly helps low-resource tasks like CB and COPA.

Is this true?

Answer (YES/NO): NO